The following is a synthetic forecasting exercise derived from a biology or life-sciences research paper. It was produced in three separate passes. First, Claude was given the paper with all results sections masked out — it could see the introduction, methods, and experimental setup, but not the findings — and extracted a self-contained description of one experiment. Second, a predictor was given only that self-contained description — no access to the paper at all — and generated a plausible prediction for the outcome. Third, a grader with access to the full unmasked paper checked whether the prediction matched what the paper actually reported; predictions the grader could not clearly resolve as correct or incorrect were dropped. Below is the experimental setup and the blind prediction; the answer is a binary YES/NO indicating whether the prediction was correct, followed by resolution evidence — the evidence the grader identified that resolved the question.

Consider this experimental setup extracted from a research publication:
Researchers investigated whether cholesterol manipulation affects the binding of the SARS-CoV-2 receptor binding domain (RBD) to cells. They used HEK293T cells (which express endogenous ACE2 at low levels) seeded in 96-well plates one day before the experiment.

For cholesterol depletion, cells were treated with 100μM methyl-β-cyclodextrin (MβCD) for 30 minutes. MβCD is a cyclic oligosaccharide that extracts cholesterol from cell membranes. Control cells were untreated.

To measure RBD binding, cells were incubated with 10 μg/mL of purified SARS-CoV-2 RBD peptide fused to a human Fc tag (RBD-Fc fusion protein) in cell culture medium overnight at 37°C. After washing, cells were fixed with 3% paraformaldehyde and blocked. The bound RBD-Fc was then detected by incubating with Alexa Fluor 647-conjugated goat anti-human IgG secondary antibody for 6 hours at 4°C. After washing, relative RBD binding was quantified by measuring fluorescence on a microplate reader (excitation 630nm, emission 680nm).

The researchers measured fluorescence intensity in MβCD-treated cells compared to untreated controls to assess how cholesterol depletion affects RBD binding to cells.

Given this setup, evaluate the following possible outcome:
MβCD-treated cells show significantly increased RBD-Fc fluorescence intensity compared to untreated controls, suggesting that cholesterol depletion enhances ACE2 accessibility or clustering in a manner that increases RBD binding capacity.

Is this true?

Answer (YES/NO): NO